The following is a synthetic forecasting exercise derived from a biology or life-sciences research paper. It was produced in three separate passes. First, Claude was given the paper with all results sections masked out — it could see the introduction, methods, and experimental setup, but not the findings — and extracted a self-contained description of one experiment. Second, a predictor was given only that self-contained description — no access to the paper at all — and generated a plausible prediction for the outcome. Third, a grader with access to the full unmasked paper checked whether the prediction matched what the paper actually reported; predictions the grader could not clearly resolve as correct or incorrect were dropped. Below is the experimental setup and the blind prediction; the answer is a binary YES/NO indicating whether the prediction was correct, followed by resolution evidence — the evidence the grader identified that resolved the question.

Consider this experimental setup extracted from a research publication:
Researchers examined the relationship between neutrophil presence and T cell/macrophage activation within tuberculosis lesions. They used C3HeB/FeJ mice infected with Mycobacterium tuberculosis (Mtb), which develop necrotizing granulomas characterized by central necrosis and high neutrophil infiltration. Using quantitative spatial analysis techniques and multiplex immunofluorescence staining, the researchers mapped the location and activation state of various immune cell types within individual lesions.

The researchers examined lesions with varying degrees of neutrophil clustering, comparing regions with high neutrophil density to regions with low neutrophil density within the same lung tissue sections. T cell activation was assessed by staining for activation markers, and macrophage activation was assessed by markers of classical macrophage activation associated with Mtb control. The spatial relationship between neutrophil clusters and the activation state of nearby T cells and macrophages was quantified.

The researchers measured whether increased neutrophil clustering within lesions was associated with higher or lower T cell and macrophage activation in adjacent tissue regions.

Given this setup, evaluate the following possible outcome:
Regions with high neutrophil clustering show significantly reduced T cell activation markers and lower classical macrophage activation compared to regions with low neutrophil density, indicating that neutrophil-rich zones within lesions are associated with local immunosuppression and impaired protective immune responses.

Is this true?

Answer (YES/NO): YES